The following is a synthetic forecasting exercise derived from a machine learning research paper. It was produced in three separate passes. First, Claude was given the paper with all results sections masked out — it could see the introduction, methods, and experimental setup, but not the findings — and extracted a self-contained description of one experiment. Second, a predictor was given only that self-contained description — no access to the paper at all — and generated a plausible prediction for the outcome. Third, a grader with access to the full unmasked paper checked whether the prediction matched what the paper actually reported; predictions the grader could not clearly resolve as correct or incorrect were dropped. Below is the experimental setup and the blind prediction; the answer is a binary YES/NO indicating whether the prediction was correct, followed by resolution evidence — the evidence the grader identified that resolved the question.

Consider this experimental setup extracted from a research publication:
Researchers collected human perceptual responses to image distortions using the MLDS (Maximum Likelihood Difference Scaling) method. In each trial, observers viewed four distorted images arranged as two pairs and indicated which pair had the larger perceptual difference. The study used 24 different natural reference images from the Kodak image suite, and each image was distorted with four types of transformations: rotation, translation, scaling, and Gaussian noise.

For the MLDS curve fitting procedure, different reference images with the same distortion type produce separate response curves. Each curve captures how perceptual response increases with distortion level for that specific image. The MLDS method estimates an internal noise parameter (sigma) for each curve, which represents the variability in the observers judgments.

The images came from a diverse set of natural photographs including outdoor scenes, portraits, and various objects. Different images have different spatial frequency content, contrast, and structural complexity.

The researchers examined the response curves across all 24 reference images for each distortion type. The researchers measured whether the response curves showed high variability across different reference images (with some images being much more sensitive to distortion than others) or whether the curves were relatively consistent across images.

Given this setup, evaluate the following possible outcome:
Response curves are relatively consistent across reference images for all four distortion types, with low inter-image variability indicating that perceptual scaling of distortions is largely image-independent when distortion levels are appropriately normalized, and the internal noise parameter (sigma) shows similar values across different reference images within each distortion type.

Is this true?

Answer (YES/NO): NO